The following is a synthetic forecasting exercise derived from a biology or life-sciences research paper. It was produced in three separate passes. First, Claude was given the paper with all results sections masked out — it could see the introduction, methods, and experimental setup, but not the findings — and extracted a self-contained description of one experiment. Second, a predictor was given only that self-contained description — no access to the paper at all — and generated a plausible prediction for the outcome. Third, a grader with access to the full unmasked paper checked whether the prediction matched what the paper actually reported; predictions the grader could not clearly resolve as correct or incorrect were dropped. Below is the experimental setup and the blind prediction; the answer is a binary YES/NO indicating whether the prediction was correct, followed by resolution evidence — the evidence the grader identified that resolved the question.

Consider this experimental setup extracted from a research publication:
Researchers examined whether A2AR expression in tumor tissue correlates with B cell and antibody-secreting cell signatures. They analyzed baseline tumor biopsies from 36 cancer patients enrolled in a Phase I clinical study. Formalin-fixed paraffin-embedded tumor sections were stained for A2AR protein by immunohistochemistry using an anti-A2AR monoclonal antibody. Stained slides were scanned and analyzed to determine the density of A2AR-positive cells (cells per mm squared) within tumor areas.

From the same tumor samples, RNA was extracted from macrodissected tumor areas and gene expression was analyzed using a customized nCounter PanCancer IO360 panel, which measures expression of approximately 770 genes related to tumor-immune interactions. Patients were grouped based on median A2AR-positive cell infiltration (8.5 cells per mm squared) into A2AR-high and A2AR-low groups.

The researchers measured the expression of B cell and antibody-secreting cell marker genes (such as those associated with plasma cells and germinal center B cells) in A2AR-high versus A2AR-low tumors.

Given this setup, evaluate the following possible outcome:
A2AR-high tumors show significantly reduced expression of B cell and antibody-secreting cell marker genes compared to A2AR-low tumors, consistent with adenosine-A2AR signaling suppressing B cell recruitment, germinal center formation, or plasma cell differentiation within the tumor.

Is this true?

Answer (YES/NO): NO